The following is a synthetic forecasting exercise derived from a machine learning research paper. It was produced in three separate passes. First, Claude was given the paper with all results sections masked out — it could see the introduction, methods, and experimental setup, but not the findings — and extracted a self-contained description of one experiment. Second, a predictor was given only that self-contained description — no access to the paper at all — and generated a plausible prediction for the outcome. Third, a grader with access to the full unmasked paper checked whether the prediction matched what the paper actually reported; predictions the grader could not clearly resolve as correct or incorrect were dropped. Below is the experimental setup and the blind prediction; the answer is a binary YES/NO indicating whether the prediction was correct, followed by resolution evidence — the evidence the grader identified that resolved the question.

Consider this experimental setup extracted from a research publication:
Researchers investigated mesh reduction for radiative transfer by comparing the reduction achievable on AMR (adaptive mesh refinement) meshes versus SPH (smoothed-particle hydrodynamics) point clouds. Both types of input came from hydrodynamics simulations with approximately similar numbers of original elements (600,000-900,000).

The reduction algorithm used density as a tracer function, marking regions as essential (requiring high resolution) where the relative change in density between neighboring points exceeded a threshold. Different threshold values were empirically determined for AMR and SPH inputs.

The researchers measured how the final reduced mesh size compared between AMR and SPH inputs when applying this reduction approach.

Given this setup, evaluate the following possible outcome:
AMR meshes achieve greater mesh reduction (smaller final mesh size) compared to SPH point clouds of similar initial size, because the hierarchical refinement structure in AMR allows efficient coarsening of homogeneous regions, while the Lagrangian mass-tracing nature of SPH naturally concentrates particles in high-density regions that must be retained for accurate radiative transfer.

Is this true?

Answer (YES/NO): NO